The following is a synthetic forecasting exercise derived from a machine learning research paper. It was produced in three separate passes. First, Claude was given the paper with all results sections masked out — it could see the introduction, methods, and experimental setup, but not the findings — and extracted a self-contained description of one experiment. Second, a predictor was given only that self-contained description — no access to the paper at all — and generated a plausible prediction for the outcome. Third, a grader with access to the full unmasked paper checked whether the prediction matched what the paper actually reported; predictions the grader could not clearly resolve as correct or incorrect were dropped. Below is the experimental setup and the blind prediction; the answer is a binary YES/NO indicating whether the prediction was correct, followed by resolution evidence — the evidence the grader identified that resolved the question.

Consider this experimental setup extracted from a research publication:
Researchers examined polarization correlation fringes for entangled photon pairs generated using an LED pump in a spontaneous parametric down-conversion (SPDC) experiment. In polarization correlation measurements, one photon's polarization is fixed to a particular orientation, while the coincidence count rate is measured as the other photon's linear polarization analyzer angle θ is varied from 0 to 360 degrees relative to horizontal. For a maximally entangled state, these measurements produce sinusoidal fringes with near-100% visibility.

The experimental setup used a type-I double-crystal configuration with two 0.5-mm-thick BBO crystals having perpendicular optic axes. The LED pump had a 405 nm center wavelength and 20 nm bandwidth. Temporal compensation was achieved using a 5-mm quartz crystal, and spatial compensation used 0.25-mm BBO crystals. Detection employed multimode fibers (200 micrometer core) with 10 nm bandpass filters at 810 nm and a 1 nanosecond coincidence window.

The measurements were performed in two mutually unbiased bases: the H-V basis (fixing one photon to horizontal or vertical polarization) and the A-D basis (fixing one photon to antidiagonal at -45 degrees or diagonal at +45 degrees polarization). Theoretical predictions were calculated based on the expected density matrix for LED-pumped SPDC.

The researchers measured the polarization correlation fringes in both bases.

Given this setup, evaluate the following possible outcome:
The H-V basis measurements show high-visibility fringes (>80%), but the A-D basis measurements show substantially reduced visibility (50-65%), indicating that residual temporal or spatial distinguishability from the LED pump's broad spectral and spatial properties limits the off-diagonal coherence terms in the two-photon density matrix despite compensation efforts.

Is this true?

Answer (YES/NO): NO